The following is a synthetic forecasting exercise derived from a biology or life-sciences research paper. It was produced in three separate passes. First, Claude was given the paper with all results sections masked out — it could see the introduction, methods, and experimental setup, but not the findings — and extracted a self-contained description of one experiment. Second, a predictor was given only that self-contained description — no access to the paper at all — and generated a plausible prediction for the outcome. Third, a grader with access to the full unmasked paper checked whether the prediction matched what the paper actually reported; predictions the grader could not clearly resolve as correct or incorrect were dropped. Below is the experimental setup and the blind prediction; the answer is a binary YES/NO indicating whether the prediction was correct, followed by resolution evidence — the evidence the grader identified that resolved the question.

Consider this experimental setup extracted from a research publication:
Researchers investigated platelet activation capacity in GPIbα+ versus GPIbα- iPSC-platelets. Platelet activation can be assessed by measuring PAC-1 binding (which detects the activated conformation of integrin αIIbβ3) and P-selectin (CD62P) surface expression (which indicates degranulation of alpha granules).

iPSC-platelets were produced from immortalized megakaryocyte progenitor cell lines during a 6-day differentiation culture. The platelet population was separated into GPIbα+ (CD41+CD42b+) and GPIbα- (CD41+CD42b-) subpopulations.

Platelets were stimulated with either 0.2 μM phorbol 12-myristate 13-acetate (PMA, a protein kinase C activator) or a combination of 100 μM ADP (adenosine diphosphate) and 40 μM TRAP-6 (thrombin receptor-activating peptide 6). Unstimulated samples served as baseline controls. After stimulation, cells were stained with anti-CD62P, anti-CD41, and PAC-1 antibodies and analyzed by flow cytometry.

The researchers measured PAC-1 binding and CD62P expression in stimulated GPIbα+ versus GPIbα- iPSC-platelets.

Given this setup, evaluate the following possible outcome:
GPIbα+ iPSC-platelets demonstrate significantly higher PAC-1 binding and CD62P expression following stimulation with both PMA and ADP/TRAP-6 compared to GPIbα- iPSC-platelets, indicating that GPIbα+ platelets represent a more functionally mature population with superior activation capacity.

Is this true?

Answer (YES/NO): YES